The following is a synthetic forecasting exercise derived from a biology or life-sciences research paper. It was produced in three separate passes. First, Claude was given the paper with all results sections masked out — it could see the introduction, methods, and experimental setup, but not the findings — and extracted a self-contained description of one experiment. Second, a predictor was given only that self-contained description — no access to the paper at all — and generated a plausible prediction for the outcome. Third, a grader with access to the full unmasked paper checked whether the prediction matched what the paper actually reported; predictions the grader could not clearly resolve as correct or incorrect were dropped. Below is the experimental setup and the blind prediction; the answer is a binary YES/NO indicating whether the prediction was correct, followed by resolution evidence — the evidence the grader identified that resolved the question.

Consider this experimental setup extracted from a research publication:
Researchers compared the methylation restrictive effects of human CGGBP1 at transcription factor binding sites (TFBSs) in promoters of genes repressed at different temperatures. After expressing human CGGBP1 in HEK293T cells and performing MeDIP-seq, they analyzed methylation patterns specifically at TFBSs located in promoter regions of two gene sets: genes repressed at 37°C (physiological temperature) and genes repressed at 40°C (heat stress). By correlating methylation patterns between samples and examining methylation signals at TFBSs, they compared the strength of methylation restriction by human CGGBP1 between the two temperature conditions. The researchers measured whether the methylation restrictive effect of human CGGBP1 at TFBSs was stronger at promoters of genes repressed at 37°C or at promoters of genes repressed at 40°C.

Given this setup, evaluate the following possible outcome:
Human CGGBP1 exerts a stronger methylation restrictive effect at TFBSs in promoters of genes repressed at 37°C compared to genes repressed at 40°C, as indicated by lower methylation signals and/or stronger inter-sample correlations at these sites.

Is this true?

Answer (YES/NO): YES